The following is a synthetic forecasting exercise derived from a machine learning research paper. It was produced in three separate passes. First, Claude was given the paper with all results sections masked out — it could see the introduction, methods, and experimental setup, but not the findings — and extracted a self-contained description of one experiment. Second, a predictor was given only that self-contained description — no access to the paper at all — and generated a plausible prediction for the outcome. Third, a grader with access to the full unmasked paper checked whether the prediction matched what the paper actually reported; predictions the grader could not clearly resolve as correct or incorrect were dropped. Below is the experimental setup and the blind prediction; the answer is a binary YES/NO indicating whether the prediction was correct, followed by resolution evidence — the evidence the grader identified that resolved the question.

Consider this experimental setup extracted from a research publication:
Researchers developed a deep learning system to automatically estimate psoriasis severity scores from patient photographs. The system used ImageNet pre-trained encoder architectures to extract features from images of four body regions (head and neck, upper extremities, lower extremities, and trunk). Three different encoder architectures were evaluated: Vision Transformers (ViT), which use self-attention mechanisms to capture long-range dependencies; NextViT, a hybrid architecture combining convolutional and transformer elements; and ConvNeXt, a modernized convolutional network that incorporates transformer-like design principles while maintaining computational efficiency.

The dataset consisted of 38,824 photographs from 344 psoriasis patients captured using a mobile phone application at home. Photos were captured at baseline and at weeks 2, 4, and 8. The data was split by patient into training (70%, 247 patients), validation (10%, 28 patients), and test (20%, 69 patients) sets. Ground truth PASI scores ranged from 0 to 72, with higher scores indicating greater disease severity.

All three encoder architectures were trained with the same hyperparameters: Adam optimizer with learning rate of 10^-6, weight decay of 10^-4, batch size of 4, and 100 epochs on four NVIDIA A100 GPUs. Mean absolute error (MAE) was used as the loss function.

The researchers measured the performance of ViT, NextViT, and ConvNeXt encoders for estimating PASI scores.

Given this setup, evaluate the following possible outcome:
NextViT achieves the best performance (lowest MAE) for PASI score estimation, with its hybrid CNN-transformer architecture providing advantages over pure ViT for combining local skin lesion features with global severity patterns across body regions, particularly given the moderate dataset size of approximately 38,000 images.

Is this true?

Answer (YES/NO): NO